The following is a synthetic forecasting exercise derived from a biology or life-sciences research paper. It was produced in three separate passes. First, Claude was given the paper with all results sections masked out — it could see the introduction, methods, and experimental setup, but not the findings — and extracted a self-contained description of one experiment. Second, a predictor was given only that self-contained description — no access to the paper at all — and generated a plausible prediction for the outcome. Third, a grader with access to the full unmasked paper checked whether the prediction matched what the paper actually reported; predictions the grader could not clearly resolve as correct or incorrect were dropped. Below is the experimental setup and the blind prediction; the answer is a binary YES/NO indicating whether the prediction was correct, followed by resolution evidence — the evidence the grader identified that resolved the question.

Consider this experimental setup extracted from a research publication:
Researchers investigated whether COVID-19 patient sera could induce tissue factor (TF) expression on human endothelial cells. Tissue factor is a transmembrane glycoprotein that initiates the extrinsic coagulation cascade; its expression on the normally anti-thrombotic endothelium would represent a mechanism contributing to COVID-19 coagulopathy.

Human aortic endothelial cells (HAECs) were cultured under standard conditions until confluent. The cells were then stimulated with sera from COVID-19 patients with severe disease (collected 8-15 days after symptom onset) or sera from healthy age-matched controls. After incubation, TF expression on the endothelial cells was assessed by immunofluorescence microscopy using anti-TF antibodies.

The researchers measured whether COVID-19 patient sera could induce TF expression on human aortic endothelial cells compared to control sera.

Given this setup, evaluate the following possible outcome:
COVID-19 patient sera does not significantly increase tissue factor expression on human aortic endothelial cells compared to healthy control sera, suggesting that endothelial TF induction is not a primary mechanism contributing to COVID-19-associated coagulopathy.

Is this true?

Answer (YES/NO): NO